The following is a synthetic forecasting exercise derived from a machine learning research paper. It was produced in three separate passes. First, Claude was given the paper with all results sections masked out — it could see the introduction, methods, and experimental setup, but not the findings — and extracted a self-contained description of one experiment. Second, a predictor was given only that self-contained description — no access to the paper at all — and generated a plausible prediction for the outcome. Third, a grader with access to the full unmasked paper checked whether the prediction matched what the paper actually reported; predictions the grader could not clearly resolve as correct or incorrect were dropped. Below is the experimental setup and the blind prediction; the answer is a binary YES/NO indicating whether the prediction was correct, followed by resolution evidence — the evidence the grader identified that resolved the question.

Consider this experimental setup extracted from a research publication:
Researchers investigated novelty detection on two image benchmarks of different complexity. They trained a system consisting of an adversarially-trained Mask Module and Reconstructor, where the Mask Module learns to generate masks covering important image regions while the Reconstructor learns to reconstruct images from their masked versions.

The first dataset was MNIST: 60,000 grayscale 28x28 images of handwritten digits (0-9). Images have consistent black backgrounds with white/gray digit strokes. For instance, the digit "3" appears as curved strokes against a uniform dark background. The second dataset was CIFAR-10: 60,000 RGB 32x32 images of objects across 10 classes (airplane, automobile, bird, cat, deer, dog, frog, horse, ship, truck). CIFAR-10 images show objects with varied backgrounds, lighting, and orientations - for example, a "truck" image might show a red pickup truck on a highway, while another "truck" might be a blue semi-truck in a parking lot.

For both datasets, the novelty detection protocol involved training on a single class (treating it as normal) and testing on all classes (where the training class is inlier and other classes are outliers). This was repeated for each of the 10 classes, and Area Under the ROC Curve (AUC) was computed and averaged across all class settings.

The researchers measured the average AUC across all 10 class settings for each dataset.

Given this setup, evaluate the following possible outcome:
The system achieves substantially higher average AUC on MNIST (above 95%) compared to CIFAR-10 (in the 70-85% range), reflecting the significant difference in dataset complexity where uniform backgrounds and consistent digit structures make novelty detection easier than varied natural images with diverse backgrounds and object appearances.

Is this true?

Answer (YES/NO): NO